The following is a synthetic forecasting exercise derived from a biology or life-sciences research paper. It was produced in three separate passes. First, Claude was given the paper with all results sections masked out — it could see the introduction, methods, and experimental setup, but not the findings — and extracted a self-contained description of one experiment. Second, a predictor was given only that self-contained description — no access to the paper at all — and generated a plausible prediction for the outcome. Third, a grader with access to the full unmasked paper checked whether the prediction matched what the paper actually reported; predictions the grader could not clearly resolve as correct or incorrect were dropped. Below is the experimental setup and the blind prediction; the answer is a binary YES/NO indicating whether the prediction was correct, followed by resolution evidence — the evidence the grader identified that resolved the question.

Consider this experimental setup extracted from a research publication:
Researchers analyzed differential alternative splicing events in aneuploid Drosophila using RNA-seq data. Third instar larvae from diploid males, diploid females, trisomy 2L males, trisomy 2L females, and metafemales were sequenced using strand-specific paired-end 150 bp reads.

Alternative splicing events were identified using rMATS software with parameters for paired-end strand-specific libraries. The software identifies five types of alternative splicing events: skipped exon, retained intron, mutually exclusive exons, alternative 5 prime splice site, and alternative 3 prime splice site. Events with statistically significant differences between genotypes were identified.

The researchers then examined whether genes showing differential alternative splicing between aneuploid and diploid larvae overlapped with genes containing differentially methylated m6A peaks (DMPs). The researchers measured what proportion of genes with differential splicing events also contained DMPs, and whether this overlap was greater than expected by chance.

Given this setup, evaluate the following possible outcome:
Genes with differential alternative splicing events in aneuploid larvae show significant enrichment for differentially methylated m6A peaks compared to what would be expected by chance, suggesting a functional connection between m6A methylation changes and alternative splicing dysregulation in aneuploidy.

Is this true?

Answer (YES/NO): YES